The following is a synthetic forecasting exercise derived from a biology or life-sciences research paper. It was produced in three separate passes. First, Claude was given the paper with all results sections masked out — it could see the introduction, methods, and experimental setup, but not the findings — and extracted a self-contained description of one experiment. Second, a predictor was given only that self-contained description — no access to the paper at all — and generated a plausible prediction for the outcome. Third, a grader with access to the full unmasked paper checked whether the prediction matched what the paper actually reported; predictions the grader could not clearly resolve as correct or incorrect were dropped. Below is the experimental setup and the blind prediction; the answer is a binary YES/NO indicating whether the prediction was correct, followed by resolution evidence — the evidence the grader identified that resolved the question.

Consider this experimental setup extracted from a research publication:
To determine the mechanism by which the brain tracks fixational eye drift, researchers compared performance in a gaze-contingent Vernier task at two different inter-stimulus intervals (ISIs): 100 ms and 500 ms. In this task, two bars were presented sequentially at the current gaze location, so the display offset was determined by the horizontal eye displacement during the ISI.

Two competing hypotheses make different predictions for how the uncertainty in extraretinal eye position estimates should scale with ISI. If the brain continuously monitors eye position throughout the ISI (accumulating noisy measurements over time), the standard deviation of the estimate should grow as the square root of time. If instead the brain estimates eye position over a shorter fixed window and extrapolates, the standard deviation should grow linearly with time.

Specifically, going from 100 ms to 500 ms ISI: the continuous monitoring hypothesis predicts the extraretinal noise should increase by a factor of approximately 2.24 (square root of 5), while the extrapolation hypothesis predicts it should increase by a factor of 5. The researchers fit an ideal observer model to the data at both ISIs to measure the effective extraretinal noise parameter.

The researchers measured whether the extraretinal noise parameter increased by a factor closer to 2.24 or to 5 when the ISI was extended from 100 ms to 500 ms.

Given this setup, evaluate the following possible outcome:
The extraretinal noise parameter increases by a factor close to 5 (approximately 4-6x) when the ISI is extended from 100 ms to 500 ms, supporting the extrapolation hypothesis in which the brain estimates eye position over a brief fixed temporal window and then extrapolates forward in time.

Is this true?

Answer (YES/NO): YES